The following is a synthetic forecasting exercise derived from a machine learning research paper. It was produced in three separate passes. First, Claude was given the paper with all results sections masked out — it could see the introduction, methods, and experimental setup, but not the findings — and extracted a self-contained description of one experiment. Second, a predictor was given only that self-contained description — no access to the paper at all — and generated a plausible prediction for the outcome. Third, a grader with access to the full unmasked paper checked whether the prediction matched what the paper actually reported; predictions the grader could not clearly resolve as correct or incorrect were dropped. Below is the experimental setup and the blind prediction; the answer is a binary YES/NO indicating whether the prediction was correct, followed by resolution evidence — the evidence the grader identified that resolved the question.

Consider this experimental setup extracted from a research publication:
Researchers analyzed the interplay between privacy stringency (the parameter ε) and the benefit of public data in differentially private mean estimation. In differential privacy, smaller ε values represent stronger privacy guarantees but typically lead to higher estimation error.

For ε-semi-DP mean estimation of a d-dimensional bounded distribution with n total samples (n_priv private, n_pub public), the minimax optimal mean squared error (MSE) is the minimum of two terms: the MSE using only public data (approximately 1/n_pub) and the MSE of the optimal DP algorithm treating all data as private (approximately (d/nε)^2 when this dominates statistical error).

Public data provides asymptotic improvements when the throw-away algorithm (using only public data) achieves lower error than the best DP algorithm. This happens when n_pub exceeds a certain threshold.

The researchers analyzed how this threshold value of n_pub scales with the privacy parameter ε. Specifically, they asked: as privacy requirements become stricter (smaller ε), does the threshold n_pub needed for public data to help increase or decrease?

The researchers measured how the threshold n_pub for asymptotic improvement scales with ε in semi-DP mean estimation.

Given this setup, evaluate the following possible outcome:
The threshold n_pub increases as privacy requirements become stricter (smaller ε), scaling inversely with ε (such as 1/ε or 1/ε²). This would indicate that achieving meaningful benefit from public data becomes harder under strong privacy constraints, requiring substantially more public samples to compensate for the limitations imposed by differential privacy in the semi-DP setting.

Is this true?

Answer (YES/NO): NO